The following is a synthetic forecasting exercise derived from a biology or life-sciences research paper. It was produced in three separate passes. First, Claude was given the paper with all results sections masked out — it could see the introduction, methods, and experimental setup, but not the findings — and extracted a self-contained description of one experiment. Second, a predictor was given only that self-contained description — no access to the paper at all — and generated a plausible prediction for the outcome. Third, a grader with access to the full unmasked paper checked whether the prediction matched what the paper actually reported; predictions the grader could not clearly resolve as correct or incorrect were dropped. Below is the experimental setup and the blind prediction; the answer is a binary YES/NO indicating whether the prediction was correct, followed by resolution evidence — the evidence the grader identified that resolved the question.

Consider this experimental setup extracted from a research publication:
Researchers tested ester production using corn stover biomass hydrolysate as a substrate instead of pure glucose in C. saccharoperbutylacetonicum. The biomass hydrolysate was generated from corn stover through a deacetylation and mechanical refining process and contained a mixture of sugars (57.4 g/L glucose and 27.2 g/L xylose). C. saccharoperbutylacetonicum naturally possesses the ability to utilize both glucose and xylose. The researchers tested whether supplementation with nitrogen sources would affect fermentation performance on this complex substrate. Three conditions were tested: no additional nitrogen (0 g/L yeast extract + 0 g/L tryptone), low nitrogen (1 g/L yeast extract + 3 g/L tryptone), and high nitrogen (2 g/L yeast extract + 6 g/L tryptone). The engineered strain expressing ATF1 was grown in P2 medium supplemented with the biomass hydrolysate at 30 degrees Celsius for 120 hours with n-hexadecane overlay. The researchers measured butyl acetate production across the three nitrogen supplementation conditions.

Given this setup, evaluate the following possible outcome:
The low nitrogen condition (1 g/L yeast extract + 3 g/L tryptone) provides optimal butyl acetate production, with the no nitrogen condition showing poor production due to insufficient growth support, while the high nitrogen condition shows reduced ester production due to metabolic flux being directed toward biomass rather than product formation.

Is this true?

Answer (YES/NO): NO